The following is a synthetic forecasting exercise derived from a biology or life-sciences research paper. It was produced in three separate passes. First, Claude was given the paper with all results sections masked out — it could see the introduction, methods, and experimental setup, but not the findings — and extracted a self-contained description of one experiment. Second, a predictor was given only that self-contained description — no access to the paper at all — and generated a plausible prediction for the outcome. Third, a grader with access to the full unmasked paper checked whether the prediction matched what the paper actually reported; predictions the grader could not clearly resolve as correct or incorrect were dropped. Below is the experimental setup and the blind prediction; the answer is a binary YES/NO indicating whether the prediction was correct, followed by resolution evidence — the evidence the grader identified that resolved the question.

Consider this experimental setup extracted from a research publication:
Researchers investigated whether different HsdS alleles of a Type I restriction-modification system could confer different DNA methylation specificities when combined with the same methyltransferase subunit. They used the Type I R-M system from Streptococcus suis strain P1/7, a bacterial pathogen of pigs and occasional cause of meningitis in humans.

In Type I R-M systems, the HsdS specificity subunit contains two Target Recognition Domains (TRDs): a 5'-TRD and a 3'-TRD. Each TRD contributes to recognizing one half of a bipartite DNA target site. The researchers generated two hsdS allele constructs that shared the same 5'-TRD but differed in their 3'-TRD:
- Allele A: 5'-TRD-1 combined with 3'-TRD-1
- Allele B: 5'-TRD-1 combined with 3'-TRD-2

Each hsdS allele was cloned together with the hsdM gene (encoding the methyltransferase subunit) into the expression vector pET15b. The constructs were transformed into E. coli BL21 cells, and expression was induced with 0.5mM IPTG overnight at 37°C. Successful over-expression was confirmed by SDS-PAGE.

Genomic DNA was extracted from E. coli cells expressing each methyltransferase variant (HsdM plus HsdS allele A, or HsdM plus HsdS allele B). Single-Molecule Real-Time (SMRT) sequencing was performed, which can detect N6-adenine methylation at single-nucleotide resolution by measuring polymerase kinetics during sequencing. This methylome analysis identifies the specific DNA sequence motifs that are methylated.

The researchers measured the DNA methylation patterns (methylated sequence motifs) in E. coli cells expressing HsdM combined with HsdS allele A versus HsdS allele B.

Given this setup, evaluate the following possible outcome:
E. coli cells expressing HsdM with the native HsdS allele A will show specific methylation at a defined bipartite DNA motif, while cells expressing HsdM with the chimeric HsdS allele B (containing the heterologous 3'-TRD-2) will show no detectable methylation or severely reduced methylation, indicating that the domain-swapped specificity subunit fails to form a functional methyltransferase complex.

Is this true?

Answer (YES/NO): NO